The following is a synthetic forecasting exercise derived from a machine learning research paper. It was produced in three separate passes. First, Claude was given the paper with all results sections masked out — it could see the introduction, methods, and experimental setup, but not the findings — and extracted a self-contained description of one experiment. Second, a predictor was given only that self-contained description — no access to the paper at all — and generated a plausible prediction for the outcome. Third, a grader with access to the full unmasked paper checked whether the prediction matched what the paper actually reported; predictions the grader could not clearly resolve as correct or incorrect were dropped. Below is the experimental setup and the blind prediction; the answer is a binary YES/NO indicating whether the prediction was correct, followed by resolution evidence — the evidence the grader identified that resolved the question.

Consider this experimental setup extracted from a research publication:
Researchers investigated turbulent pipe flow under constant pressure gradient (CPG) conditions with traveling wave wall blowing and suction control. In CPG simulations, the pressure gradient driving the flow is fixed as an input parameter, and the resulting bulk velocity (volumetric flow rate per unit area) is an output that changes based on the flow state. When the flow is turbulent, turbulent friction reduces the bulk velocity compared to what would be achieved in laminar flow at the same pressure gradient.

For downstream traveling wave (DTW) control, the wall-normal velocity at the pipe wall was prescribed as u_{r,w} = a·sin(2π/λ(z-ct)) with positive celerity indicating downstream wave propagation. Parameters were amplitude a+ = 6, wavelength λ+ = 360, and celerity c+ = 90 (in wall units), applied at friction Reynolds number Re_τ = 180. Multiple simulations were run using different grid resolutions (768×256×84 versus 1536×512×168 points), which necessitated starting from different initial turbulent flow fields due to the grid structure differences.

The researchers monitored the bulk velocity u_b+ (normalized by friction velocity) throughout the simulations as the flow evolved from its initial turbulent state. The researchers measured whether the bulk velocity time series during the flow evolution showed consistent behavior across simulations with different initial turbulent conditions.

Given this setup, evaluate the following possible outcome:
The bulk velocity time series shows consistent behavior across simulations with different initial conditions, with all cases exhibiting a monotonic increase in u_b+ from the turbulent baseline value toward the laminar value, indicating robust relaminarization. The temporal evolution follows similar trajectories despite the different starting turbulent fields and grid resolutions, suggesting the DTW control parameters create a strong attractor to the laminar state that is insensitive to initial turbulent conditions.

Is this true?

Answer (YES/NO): YES